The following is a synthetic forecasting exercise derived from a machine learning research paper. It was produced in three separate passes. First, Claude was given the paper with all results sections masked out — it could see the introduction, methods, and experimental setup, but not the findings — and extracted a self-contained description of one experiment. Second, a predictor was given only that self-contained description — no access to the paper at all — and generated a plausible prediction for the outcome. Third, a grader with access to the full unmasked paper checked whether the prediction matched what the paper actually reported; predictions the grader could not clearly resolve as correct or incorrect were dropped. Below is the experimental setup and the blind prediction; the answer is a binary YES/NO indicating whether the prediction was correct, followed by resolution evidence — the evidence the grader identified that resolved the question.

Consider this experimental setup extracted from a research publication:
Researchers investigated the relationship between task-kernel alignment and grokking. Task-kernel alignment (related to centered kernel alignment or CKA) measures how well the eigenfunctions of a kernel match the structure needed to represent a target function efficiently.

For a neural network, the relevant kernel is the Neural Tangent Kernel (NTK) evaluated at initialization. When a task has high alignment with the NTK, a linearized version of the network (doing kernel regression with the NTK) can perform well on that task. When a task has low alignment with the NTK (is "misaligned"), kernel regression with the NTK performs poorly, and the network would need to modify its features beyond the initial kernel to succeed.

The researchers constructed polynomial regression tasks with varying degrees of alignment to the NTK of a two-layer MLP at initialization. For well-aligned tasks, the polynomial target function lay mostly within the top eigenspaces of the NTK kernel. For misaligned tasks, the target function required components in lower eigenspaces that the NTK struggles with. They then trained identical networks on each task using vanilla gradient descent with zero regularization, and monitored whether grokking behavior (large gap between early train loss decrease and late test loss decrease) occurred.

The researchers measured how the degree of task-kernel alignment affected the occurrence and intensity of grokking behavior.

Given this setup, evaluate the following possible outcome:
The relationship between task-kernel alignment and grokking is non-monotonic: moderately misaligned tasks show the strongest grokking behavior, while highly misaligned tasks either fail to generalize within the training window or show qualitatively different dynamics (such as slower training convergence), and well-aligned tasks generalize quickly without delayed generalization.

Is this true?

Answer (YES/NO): YES